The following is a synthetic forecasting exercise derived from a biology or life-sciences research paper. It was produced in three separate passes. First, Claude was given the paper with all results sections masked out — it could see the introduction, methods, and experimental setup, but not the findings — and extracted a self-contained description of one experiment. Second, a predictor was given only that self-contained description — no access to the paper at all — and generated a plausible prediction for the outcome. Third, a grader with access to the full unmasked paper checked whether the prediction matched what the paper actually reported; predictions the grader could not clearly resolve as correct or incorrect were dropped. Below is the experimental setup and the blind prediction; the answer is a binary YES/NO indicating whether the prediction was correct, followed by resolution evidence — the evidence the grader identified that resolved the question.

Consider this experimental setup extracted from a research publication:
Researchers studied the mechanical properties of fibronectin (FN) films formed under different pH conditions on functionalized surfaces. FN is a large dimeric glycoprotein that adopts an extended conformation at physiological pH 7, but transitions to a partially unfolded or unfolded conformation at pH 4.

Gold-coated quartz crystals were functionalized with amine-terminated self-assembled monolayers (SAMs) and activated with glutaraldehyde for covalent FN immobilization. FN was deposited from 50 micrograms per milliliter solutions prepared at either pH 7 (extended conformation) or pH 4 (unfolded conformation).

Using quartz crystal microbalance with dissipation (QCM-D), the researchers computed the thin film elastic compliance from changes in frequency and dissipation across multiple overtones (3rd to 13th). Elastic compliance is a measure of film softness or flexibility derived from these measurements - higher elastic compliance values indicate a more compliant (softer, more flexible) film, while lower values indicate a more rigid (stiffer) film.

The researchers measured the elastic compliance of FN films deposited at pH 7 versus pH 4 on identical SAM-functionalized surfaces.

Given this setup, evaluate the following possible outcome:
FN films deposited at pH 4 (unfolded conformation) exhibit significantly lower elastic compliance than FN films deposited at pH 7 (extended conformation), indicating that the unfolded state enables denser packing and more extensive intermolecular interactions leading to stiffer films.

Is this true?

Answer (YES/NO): YES